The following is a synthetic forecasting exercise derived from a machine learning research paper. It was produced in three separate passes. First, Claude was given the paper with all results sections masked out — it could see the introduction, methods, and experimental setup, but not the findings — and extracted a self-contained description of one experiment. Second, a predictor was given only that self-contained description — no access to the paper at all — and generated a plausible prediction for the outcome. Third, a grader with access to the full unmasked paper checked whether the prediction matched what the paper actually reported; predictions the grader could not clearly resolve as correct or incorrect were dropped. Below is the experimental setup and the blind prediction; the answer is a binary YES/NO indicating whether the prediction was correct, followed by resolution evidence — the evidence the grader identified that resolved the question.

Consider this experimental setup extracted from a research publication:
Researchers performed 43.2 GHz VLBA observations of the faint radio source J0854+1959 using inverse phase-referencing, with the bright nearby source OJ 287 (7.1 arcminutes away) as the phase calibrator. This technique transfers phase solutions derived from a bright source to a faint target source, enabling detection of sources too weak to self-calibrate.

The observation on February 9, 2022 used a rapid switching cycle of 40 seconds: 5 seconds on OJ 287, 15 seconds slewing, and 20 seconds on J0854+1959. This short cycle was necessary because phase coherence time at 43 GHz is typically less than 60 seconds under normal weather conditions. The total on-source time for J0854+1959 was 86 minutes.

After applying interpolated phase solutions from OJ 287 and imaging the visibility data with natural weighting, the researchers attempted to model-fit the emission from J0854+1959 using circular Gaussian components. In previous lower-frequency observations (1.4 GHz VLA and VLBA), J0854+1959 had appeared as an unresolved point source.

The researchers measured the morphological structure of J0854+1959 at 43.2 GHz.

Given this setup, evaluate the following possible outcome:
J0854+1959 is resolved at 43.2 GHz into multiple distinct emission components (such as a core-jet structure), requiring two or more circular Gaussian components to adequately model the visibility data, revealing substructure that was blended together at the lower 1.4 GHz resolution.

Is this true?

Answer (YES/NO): YES